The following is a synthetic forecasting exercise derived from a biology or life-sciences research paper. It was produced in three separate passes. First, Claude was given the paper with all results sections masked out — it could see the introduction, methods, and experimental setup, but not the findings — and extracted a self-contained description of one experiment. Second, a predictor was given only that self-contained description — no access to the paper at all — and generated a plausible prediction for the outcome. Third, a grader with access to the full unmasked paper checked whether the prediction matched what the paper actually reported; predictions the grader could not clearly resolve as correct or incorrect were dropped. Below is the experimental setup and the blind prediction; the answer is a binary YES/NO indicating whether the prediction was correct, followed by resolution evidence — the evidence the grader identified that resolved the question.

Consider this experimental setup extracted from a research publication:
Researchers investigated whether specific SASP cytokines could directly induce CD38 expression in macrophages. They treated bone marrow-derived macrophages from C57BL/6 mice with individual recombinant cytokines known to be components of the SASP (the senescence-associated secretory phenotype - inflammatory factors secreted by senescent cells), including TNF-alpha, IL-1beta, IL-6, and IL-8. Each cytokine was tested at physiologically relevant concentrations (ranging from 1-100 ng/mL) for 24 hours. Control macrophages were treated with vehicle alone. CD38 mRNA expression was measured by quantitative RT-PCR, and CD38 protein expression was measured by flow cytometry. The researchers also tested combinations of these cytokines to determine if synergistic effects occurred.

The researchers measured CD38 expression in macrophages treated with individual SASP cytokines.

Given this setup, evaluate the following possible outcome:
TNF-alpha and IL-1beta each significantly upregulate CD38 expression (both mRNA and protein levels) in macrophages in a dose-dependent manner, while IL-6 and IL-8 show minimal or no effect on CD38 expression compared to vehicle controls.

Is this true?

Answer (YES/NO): NO